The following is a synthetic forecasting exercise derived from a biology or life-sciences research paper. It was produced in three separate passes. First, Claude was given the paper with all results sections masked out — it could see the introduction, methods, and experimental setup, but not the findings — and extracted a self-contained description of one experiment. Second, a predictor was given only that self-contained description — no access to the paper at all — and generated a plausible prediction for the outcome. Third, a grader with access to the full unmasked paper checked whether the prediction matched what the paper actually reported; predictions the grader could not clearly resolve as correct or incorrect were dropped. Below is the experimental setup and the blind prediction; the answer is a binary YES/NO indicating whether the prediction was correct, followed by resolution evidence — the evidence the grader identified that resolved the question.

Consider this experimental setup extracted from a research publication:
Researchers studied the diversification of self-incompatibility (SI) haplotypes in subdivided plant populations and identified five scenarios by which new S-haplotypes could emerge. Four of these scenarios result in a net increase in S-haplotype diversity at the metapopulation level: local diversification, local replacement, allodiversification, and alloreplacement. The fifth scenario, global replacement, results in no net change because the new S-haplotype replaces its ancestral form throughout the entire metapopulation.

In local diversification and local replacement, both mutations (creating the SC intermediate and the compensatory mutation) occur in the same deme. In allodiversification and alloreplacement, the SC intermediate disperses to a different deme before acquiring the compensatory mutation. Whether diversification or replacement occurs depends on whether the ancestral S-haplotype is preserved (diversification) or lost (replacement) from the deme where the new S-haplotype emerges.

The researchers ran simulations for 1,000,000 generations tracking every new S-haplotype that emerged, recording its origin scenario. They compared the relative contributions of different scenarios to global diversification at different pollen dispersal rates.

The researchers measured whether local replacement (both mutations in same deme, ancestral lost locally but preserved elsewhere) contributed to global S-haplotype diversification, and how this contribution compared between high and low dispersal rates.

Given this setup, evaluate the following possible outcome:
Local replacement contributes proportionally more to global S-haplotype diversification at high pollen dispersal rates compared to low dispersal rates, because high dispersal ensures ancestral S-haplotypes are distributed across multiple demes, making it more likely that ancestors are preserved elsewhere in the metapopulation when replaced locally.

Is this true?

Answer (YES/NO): NO